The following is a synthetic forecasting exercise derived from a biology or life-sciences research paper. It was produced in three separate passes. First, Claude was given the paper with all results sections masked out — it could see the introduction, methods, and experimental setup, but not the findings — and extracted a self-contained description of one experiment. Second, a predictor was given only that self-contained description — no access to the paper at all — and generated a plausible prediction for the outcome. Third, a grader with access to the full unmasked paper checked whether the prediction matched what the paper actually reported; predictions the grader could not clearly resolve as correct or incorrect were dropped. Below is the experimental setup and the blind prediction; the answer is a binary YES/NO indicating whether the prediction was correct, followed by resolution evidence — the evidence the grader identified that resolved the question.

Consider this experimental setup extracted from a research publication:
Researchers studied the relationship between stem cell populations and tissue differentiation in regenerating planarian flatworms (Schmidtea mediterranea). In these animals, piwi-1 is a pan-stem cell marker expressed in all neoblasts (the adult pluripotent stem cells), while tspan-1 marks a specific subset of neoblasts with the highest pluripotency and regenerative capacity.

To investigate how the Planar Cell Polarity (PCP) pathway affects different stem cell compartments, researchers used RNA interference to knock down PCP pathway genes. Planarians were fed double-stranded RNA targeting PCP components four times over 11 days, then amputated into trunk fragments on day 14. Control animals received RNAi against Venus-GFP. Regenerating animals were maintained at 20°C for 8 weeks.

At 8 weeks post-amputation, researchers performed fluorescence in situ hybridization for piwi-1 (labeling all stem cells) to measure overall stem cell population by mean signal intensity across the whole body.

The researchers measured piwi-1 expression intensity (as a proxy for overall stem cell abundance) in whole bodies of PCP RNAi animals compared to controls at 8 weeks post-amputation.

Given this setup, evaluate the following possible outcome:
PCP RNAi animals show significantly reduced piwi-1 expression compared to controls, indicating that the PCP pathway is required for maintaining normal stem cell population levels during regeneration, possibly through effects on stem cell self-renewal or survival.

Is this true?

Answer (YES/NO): NO